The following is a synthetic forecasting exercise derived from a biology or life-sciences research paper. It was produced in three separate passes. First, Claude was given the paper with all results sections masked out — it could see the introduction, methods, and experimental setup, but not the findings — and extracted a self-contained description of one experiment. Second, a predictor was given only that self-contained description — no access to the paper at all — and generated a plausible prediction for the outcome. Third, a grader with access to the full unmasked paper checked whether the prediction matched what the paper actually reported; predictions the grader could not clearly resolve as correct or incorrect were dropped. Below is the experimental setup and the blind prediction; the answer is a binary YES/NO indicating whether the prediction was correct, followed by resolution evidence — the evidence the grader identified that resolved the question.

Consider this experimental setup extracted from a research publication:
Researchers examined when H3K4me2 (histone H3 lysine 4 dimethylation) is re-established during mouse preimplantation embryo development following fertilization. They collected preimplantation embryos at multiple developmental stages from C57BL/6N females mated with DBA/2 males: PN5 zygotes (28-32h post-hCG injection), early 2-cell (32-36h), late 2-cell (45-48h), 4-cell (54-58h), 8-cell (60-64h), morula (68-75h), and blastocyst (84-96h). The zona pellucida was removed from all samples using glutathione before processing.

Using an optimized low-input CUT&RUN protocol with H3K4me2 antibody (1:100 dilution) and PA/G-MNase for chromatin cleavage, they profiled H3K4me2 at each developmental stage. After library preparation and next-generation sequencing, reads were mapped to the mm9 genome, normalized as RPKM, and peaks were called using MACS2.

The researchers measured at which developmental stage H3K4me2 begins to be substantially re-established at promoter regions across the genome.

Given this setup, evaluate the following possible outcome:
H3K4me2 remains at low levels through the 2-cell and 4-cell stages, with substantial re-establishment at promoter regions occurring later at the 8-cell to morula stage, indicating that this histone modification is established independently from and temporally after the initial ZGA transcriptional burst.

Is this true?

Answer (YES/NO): NO